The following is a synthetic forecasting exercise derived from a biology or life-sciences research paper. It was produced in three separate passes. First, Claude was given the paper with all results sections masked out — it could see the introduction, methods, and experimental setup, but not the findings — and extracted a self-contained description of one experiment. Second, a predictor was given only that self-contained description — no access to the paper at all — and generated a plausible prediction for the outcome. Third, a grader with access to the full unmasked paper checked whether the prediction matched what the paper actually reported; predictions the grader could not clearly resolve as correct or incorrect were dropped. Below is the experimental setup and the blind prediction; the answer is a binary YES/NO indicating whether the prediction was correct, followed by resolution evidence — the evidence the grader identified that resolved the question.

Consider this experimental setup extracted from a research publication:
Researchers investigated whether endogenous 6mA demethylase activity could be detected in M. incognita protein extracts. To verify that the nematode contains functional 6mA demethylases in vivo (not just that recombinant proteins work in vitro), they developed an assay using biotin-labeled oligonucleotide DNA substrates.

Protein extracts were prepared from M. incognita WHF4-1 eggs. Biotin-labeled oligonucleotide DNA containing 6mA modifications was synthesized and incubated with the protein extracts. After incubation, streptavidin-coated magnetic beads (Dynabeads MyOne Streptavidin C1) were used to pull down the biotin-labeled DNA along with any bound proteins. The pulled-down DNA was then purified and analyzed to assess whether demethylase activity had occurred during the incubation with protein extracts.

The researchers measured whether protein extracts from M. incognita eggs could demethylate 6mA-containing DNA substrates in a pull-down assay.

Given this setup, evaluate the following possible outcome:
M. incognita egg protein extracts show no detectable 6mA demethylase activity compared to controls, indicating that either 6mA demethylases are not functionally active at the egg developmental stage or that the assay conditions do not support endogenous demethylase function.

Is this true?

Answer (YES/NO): NO